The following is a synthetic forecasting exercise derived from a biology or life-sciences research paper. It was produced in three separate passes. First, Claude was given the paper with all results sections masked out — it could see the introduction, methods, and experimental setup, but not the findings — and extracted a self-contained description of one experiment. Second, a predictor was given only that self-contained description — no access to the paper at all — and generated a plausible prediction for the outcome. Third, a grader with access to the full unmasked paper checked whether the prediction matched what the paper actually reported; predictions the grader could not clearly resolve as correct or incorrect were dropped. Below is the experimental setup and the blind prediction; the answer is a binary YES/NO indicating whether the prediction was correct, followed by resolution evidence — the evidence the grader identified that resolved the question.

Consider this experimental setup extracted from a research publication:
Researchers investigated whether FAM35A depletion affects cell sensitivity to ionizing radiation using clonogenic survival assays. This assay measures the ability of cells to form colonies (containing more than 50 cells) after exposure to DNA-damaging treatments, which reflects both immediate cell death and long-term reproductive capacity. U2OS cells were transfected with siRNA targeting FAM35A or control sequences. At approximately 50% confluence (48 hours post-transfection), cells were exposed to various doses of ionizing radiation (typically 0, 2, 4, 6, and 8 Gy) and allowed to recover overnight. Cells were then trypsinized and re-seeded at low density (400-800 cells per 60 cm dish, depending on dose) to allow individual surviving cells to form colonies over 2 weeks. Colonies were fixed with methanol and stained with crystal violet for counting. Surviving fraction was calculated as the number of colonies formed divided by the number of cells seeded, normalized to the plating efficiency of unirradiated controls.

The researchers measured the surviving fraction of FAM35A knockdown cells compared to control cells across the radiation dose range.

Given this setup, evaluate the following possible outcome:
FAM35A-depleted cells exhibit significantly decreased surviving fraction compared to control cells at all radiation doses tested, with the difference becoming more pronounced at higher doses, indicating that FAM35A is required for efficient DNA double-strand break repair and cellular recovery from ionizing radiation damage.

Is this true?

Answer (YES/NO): YES